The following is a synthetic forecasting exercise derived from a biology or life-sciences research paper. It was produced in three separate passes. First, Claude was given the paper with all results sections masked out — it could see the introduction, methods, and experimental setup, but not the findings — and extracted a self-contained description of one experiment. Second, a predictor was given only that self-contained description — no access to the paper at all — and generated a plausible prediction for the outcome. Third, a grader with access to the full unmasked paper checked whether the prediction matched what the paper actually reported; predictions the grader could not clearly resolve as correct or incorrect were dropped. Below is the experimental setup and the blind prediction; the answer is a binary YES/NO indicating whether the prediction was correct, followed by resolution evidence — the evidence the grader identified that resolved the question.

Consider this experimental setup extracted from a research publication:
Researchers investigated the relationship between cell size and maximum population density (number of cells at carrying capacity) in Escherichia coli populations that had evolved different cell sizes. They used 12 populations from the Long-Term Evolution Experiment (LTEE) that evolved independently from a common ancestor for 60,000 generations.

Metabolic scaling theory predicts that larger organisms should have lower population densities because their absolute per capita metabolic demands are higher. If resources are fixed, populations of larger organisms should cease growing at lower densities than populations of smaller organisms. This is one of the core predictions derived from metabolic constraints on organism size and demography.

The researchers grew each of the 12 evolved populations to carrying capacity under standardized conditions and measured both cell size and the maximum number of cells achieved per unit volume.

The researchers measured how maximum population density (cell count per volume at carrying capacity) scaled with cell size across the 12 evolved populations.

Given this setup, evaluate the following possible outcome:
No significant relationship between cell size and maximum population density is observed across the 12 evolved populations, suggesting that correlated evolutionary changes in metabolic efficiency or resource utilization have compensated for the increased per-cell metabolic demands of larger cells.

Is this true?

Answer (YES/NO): NO